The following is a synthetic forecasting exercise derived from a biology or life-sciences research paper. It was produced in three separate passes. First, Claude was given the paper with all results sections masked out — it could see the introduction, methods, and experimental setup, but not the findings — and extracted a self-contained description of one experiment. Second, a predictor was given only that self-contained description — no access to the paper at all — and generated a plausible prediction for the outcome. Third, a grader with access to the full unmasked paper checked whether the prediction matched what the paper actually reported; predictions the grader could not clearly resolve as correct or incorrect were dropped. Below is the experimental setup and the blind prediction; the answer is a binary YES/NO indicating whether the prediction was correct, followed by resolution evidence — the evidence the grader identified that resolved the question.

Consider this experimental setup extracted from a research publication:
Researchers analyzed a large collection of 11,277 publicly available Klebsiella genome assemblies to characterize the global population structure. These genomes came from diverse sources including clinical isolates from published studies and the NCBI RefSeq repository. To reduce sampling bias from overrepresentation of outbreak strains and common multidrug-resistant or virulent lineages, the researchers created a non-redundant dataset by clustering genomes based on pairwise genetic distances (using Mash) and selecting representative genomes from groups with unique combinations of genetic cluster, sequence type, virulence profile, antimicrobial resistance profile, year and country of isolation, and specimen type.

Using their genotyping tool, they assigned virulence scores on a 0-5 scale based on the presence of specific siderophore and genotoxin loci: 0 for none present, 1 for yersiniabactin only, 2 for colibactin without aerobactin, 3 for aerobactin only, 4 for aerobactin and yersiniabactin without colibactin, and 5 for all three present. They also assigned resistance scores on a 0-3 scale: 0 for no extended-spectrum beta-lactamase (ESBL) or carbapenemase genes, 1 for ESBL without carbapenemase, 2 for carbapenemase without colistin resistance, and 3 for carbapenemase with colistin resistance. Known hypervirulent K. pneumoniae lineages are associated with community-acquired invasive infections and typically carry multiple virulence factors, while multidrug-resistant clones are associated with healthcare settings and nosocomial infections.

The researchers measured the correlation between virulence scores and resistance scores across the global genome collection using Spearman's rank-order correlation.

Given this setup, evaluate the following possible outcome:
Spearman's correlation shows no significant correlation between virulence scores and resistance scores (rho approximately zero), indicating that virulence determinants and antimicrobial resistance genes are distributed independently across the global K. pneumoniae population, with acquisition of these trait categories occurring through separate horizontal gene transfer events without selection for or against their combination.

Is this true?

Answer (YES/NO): NO